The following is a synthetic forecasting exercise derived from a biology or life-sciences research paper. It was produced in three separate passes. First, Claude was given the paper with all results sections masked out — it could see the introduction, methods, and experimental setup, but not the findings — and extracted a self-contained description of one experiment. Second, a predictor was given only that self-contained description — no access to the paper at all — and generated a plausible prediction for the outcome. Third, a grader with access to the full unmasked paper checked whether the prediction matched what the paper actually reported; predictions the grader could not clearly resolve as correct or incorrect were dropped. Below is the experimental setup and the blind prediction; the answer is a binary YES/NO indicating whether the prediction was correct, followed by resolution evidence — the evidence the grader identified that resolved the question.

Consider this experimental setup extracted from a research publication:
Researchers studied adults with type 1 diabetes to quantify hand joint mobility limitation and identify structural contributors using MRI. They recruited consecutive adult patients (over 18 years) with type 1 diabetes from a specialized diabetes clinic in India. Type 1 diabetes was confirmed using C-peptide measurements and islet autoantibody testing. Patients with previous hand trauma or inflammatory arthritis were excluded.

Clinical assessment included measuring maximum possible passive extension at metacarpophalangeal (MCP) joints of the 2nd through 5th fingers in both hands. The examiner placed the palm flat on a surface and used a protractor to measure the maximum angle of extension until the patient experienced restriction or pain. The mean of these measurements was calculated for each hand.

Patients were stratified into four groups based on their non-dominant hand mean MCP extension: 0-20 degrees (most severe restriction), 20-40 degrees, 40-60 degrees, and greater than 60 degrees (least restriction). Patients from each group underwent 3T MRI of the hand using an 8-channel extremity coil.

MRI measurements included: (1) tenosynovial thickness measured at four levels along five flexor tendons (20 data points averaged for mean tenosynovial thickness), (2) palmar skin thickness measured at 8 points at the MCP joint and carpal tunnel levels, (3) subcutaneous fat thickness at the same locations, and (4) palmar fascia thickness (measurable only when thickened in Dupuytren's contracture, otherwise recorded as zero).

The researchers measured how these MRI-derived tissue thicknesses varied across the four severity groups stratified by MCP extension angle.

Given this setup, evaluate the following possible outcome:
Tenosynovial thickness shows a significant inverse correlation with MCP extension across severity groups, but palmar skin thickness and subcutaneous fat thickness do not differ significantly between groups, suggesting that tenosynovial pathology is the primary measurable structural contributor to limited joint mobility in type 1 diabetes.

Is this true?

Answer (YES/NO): NO